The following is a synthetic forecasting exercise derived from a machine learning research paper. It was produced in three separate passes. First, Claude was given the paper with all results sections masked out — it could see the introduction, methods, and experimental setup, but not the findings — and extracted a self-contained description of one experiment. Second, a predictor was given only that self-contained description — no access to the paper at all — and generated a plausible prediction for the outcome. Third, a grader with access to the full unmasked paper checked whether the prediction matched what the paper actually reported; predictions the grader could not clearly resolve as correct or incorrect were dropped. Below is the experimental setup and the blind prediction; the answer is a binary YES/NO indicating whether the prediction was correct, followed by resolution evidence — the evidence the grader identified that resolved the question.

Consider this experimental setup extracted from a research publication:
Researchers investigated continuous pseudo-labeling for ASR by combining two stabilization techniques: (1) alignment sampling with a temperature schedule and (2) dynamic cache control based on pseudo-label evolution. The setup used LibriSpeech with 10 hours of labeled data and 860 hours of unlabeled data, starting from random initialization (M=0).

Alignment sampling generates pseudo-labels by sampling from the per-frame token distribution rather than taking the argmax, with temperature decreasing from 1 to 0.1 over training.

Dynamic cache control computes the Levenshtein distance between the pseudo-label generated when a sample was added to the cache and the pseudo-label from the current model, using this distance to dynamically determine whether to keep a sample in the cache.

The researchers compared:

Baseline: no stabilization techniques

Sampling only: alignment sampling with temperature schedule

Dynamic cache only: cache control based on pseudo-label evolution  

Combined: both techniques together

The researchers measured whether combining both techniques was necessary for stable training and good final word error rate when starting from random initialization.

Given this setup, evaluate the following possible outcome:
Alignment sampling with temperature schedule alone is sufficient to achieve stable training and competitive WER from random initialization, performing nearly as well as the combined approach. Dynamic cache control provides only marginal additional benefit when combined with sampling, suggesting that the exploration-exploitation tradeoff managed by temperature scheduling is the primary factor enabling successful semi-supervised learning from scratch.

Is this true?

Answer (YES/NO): NO